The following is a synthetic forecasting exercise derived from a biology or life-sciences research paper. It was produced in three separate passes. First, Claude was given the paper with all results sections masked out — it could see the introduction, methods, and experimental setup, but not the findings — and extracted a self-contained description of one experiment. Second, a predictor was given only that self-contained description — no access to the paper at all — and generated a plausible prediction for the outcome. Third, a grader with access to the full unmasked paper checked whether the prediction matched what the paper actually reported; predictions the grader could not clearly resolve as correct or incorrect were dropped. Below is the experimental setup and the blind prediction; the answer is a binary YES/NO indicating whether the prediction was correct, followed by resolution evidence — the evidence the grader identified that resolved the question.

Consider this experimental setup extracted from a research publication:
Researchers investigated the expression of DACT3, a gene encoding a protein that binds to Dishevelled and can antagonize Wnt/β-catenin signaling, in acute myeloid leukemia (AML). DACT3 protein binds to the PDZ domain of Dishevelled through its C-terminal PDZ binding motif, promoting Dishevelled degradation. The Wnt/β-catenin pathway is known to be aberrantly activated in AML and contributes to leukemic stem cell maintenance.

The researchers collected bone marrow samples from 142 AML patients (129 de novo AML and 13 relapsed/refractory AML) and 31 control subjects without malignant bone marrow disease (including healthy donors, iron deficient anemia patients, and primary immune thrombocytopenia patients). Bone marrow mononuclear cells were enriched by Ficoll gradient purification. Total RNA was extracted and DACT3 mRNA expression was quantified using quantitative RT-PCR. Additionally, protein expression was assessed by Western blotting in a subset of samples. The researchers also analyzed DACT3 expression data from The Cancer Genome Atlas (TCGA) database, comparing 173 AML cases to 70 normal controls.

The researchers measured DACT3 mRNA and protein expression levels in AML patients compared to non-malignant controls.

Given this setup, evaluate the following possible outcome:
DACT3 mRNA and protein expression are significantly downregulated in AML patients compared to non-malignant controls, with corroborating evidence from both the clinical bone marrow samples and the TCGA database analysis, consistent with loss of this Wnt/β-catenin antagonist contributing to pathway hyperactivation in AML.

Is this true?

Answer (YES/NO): YES